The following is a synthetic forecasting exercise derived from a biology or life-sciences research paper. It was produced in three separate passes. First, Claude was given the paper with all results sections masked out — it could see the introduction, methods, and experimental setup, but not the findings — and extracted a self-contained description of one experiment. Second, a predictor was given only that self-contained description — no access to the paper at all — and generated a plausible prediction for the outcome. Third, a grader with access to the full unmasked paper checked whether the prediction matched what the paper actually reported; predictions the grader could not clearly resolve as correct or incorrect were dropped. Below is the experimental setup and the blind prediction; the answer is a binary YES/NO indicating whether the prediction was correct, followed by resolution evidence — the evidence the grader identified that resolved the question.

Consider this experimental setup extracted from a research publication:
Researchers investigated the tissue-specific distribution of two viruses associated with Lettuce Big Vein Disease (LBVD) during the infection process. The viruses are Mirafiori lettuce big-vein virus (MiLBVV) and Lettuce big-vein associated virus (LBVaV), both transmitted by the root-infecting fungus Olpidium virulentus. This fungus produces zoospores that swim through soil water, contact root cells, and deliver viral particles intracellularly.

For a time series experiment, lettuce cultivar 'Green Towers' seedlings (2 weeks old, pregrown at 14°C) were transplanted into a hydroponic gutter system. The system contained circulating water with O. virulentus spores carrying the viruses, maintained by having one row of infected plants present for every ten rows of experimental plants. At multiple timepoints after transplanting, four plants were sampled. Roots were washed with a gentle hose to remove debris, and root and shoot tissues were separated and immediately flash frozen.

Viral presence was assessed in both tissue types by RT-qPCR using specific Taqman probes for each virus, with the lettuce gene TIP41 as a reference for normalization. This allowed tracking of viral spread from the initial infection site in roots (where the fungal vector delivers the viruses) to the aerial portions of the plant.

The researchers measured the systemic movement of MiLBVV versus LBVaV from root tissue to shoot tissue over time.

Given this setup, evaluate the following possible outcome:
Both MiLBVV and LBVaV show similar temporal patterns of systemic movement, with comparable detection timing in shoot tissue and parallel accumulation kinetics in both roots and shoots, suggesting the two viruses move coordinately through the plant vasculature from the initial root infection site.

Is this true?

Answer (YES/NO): NO